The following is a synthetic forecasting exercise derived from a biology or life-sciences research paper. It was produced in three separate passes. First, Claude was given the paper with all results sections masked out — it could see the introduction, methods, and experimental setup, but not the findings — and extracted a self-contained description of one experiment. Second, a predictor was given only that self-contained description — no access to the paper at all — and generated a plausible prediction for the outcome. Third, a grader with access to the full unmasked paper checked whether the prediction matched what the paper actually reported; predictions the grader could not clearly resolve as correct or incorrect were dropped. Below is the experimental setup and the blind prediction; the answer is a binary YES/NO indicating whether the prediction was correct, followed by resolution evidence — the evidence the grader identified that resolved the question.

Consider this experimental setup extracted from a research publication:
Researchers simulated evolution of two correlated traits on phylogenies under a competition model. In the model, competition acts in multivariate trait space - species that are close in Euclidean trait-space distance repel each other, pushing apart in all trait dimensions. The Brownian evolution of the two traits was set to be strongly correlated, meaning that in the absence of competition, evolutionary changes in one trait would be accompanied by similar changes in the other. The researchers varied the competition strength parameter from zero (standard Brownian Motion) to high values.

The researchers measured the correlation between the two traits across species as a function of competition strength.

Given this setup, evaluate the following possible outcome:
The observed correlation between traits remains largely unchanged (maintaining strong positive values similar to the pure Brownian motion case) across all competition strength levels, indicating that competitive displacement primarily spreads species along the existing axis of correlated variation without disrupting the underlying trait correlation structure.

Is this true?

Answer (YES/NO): NO